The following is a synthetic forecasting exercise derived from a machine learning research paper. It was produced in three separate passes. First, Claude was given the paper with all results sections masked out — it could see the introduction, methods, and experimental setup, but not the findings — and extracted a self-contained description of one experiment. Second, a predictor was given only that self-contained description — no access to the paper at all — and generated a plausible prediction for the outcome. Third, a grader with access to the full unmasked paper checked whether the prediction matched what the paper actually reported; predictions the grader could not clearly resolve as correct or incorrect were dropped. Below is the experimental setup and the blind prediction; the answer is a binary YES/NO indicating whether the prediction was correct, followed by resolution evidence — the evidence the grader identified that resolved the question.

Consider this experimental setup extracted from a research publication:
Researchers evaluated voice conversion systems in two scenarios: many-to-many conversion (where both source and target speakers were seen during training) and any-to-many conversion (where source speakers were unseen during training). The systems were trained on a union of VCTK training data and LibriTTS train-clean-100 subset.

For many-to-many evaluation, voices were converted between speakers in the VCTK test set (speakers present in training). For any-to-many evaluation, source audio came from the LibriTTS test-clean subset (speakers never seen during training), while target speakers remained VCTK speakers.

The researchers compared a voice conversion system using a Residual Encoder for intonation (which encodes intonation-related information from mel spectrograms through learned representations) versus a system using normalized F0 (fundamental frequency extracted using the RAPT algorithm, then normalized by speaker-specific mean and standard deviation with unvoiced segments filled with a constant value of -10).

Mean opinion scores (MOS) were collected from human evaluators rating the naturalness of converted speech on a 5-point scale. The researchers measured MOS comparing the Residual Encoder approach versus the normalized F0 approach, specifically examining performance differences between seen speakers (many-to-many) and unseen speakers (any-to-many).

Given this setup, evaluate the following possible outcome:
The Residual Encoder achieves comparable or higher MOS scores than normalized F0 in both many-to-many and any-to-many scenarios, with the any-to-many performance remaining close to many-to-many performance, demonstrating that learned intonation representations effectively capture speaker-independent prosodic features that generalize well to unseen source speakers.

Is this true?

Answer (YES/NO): NO